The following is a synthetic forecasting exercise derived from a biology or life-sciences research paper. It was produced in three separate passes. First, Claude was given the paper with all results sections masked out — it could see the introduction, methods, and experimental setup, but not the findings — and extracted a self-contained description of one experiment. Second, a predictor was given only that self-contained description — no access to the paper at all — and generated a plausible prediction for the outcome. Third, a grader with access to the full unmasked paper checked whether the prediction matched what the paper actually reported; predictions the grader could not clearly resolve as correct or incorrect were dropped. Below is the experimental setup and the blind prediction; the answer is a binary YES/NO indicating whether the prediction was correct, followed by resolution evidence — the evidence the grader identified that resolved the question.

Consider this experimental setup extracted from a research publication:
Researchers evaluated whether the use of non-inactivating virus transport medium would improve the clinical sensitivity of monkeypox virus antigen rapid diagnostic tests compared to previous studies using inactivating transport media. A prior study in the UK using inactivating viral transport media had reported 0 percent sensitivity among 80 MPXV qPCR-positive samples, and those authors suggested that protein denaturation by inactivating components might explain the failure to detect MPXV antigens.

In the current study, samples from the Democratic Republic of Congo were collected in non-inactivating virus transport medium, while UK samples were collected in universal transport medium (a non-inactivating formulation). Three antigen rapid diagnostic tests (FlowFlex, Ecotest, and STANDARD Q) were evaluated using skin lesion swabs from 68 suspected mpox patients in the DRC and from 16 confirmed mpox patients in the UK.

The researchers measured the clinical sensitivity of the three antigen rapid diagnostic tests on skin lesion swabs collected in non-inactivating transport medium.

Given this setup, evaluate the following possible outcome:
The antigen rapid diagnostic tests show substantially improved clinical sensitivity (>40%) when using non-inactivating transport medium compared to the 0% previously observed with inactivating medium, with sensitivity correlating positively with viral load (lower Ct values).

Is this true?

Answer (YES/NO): NO